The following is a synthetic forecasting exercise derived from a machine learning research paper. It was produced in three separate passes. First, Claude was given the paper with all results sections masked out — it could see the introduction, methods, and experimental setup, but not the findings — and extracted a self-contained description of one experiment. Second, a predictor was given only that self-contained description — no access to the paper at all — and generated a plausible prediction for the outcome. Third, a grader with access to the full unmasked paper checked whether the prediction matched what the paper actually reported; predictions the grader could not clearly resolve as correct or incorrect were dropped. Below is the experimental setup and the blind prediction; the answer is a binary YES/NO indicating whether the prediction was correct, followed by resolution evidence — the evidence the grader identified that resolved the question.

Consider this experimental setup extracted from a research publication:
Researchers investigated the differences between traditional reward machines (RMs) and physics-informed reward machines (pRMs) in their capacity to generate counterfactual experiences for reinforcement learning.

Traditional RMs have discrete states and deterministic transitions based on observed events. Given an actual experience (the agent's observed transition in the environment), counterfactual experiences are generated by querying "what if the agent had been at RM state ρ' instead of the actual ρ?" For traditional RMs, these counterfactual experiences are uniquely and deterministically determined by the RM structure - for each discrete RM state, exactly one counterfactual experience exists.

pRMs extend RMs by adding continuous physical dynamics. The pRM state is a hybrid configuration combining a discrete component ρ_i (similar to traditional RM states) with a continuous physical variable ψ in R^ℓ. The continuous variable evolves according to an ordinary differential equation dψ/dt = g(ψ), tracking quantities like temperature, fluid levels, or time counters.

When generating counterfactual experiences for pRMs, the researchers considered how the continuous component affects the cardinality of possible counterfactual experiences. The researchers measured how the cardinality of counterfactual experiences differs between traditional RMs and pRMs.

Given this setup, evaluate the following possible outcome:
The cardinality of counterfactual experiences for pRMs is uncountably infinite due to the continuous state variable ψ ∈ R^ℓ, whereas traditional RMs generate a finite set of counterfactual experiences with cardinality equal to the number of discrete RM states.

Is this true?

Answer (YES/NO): YES